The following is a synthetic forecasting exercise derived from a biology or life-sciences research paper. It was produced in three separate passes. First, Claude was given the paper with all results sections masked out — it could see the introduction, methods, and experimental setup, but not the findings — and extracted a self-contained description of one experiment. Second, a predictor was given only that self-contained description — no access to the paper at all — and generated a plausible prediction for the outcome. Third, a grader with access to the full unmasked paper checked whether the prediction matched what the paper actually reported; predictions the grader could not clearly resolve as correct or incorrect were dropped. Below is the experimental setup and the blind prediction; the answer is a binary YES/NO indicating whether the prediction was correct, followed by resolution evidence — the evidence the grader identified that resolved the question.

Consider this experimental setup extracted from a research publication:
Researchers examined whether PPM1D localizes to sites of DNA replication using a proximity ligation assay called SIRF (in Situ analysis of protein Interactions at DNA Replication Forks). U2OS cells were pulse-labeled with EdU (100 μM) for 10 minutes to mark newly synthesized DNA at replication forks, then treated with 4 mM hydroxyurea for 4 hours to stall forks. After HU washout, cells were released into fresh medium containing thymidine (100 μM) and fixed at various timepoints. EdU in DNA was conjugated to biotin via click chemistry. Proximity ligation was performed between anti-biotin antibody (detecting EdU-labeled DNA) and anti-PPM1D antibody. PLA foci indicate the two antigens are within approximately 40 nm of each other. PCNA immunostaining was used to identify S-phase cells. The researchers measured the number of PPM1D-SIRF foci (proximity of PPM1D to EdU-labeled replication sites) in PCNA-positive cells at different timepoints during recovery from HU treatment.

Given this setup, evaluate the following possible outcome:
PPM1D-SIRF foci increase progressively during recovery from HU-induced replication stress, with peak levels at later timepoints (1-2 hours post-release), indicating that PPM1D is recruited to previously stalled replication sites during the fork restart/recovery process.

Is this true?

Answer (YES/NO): NO